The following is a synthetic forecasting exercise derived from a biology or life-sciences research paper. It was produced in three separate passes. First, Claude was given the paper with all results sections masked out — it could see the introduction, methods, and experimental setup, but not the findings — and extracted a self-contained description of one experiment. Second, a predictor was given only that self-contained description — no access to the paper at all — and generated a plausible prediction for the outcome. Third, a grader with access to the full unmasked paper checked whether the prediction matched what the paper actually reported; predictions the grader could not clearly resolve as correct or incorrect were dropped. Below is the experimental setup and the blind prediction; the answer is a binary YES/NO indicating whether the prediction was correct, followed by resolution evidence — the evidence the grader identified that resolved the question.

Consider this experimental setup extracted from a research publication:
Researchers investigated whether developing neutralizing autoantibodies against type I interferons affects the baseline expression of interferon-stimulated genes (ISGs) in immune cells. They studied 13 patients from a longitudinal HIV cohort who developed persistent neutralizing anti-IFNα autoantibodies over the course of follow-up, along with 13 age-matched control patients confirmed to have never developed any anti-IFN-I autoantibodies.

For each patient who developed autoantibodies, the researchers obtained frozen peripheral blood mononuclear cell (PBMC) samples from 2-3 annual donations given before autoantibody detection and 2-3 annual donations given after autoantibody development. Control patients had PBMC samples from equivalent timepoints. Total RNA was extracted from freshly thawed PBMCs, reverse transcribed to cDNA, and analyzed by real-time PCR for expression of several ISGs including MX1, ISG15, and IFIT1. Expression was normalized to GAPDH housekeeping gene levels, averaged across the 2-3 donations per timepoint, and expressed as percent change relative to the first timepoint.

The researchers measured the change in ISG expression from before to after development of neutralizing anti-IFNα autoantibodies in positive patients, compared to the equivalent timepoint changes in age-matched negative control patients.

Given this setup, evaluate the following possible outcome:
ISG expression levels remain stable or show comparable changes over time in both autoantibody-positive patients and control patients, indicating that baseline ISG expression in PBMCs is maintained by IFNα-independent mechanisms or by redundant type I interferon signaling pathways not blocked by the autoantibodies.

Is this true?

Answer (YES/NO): NO